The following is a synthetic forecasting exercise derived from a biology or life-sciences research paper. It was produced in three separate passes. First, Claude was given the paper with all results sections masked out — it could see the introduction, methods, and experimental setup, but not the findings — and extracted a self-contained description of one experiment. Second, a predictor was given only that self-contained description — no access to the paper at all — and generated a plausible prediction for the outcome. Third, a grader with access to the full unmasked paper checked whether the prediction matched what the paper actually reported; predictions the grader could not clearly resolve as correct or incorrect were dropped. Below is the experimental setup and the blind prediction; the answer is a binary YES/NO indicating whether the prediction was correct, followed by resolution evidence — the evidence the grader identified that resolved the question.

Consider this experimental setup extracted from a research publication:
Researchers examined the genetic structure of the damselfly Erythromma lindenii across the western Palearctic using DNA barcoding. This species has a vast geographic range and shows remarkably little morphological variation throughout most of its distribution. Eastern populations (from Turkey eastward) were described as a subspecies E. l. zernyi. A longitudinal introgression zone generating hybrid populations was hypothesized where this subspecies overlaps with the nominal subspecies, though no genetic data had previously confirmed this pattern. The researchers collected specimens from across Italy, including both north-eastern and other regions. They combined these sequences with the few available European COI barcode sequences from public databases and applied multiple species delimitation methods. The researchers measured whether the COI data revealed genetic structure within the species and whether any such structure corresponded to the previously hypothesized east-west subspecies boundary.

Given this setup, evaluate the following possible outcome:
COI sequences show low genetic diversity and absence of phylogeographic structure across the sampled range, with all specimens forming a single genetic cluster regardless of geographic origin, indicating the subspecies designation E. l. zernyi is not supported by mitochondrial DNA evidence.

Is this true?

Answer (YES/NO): NO